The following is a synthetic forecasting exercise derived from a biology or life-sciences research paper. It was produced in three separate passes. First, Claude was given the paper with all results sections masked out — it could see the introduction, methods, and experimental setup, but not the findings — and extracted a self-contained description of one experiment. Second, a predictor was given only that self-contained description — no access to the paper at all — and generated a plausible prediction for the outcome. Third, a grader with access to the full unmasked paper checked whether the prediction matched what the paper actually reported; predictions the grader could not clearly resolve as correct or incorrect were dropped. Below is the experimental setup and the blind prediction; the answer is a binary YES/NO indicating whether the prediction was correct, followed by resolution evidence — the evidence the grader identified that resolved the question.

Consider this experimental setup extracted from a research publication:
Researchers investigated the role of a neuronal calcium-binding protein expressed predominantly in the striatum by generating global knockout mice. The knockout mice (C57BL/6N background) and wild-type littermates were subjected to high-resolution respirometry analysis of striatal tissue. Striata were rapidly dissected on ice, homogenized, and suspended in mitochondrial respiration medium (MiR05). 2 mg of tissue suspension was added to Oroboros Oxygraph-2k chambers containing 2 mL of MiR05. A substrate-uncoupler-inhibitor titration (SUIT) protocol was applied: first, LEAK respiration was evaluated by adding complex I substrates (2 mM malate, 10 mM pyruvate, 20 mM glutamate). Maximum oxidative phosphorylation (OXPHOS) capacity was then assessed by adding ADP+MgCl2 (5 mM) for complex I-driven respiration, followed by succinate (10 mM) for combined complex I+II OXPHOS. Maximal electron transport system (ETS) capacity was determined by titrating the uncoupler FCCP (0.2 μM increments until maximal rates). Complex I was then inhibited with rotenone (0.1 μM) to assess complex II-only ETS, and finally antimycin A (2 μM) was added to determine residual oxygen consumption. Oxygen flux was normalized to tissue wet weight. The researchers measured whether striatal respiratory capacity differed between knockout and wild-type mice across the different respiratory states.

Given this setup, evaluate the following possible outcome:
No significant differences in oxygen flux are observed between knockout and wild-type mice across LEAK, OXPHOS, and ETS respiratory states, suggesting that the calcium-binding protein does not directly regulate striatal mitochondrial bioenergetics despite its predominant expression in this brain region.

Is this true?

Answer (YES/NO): NO